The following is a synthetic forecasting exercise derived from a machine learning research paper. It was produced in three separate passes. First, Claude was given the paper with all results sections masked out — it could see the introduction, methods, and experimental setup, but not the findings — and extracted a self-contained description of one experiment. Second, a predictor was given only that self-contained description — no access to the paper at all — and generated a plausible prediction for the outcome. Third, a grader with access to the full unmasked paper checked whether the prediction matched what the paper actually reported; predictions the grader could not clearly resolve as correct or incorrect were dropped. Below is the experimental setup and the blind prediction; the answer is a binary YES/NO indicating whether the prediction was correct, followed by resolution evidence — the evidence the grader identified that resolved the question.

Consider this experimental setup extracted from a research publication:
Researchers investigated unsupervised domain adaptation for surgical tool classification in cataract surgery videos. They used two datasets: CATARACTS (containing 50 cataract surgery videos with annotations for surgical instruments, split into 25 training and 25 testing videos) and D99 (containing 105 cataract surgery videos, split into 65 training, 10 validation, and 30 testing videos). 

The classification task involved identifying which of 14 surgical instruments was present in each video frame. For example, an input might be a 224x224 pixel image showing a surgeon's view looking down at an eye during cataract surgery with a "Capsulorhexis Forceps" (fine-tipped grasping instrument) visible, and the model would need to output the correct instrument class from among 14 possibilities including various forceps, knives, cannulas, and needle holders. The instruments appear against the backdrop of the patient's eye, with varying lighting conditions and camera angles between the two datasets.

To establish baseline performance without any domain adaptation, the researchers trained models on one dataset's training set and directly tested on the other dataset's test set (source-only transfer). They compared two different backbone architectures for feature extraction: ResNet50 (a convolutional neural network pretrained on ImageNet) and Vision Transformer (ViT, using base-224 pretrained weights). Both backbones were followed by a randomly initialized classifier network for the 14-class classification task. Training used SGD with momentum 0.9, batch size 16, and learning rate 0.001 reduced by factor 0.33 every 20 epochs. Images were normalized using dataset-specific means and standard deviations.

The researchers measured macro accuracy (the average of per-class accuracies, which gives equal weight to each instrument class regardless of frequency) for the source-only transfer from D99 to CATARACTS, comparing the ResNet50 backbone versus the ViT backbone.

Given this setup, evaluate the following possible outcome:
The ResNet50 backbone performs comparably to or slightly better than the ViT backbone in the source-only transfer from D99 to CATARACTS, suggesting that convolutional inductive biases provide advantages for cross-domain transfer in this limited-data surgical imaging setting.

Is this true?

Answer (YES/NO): NO